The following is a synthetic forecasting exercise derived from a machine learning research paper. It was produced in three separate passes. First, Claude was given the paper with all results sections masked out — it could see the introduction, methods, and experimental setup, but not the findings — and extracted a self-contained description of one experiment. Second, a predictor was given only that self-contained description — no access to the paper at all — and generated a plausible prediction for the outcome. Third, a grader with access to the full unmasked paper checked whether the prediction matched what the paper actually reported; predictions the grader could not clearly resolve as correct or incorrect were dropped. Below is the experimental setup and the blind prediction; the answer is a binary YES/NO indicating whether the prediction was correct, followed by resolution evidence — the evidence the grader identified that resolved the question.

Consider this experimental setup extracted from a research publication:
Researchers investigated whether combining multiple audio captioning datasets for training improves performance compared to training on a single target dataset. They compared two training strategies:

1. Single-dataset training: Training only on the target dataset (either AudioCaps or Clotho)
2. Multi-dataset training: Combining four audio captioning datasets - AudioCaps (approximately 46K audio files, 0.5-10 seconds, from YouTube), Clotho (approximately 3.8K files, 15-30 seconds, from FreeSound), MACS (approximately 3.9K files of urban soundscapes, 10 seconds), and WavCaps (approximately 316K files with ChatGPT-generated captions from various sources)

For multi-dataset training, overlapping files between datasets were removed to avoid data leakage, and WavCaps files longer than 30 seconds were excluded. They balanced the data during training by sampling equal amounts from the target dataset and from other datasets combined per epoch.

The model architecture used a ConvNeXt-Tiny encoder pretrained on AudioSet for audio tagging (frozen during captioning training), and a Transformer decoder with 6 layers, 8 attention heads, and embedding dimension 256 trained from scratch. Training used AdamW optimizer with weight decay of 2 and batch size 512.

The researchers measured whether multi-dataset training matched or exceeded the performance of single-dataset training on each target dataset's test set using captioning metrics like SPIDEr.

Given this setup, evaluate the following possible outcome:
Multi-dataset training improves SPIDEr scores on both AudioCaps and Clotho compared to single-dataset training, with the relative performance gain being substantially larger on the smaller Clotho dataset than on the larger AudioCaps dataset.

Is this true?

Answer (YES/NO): NO